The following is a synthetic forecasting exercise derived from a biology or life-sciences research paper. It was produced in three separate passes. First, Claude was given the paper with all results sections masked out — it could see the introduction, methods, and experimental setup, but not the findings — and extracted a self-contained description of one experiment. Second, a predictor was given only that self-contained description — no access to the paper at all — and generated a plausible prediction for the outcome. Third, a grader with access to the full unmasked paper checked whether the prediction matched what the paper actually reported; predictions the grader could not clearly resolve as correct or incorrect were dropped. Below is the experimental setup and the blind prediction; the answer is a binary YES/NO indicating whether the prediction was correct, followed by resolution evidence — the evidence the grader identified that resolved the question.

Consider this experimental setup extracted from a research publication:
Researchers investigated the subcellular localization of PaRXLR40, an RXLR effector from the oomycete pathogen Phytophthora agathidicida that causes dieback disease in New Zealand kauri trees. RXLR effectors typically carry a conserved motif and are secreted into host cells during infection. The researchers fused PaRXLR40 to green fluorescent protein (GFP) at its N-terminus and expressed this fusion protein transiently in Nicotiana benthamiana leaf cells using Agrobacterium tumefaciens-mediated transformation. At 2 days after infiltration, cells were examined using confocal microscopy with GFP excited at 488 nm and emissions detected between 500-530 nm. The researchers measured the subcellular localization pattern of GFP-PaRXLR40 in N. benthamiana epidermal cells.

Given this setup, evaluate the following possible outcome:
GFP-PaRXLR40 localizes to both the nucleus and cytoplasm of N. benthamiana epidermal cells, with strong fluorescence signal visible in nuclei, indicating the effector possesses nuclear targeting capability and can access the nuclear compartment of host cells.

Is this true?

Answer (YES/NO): NO